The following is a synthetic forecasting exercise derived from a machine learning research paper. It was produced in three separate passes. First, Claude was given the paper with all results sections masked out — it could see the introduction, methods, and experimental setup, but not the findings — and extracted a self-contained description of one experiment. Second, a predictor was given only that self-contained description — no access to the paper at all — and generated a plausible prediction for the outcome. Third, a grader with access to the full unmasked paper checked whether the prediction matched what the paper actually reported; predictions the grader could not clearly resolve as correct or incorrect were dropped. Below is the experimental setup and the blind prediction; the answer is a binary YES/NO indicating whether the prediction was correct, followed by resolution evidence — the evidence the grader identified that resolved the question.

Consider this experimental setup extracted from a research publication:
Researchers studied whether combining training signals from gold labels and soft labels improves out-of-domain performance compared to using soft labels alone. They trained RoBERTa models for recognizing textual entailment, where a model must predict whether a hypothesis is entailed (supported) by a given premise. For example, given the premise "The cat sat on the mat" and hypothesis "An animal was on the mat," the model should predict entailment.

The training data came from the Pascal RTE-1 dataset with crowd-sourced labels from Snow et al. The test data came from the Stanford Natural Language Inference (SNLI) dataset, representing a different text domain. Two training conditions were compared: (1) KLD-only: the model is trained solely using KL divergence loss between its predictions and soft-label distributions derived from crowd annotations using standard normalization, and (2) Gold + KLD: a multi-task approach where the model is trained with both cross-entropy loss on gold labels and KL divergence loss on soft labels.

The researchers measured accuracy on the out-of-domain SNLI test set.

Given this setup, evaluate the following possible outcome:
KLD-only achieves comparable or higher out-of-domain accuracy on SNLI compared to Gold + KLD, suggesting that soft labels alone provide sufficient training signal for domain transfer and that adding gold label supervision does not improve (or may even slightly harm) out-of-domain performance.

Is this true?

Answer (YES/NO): YES